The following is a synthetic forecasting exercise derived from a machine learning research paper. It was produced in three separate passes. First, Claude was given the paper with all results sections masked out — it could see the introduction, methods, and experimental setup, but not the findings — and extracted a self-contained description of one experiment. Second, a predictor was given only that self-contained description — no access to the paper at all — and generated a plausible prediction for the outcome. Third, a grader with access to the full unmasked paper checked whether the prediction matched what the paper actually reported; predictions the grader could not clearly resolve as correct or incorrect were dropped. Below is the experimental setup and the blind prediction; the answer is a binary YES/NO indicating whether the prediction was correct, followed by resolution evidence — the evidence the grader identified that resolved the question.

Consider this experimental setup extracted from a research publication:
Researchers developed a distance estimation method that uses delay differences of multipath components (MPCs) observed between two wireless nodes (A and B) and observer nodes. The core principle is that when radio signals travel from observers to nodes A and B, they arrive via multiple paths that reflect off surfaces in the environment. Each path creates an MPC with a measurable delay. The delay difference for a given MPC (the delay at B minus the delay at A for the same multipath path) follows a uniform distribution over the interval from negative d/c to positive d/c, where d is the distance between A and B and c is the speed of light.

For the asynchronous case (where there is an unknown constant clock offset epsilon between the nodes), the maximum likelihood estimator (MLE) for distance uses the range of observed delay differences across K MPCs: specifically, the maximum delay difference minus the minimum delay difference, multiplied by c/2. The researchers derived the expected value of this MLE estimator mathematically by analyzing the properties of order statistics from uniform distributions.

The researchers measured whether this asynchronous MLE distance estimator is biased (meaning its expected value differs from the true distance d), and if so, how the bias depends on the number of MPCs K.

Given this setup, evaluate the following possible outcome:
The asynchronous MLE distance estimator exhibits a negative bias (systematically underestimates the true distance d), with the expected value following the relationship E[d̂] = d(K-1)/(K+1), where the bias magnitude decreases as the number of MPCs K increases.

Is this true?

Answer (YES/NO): YES